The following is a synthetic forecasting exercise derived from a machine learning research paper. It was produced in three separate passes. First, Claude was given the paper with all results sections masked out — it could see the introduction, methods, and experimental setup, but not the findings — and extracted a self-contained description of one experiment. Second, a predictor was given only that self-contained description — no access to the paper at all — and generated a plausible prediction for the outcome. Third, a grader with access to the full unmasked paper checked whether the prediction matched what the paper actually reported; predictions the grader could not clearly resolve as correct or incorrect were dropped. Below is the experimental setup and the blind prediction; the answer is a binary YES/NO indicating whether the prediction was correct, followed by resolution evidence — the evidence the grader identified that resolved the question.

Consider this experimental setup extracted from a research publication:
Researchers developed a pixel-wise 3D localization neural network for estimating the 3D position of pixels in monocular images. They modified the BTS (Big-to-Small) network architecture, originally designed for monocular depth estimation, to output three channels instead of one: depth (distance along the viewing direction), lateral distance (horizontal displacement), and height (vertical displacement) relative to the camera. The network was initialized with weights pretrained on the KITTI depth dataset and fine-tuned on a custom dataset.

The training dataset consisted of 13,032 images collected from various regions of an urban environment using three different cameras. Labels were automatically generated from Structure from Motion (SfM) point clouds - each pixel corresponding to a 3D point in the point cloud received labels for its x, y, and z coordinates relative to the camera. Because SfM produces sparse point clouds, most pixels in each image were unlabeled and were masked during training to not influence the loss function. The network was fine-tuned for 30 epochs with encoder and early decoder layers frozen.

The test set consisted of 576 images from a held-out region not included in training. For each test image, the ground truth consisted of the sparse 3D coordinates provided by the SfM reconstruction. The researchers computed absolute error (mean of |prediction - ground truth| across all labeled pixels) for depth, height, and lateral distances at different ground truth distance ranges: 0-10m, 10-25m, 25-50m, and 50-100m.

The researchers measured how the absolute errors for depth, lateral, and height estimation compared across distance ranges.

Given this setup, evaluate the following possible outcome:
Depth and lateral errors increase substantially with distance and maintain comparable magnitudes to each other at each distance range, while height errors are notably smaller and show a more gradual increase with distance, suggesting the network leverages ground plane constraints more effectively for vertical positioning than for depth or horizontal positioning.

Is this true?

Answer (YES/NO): NO